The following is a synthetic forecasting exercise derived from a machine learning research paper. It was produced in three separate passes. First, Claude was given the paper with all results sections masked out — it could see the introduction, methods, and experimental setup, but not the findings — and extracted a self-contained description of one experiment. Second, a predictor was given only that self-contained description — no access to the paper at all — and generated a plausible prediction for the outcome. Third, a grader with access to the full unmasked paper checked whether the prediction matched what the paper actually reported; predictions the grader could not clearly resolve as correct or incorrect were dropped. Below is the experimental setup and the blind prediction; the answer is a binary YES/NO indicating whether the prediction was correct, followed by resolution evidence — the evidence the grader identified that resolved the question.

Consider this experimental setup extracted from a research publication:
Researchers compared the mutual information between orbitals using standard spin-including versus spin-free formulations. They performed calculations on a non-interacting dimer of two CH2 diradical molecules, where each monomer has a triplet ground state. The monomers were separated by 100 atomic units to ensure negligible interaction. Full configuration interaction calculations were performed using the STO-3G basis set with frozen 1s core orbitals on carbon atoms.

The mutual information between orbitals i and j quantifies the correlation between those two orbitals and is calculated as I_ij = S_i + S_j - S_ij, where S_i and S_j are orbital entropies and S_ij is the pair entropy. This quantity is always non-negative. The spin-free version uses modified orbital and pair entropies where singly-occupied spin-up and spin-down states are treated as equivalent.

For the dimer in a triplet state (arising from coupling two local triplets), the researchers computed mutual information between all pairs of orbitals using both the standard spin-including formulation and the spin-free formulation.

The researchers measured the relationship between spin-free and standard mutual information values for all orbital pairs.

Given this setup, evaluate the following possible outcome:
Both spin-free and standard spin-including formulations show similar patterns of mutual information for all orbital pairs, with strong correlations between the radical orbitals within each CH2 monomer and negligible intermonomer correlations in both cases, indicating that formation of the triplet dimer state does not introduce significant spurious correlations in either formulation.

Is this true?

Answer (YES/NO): NO